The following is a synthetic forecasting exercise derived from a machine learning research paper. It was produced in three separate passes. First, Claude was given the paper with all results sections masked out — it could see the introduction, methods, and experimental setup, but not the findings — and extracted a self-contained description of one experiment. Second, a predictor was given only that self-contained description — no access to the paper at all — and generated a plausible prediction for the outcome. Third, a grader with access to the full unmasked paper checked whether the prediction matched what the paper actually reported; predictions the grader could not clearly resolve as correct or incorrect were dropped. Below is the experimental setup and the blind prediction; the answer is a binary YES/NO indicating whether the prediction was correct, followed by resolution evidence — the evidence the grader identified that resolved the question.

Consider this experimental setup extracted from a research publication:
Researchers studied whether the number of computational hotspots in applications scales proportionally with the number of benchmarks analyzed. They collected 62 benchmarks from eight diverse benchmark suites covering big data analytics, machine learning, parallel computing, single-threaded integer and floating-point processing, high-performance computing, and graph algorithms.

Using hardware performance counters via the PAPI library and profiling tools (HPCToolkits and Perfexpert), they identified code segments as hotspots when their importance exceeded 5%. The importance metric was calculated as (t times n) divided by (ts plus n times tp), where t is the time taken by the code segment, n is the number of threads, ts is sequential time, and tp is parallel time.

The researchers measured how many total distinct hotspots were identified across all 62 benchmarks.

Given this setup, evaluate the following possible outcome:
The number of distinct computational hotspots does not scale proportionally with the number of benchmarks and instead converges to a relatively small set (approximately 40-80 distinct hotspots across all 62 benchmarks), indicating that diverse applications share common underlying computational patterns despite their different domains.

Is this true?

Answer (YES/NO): NO